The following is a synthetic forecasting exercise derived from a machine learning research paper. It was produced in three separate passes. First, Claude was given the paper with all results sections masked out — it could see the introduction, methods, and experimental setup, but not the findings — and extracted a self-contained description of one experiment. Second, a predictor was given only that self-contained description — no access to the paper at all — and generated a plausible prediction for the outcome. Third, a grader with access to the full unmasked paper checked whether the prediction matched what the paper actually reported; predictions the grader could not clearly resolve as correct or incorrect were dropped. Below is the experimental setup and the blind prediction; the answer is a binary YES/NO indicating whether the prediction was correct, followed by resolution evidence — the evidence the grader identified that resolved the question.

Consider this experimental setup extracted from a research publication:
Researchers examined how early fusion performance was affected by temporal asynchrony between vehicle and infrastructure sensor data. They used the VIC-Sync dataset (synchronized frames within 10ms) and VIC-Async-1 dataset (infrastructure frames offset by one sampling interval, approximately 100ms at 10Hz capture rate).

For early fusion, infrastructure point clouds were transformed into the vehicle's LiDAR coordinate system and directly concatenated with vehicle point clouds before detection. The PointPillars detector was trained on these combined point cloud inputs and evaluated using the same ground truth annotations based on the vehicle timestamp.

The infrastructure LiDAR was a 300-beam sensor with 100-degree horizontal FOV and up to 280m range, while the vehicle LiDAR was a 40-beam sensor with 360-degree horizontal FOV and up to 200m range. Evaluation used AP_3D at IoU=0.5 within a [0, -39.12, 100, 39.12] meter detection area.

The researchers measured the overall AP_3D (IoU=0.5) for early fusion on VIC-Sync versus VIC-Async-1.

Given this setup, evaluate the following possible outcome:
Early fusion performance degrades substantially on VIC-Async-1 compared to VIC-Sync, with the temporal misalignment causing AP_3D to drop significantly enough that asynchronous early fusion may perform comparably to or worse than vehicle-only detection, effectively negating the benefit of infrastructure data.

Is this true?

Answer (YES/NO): NO